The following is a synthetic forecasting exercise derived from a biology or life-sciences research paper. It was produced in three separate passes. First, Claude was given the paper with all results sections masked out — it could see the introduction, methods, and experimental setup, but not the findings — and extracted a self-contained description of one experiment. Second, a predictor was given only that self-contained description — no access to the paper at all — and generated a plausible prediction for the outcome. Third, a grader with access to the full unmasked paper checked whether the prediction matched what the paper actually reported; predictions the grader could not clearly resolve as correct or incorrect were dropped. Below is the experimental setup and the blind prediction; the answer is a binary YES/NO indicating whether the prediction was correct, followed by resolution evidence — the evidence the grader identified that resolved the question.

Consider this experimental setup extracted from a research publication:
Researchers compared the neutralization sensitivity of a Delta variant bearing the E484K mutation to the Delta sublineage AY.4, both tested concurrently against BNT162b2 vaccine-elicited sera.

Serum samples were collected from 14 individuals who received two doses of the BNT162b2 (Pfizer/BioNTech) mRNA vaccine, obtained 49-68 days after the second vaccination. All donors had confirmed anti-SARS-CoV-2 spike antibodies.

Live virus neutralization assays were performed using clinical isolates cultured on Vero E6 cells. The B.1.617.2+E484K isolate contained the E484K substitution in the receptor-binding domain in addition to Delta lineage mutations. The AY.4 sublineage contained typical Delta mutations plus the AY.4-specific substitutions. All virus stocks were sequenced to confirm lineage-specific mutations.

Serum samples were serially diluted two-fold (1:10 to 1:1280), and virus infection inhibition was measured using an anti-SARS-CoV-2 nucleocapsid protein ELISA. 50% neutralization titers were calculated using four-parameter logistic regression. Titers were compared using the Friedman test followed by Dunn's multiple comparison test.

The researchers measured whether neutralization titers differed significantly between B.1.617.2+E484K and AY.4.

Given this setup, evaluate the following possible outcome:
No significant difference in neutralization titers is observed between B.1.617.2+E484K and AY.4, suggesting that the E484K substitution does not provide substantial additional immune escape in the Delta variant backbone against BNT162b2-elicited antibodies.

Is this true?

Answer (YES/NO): NO